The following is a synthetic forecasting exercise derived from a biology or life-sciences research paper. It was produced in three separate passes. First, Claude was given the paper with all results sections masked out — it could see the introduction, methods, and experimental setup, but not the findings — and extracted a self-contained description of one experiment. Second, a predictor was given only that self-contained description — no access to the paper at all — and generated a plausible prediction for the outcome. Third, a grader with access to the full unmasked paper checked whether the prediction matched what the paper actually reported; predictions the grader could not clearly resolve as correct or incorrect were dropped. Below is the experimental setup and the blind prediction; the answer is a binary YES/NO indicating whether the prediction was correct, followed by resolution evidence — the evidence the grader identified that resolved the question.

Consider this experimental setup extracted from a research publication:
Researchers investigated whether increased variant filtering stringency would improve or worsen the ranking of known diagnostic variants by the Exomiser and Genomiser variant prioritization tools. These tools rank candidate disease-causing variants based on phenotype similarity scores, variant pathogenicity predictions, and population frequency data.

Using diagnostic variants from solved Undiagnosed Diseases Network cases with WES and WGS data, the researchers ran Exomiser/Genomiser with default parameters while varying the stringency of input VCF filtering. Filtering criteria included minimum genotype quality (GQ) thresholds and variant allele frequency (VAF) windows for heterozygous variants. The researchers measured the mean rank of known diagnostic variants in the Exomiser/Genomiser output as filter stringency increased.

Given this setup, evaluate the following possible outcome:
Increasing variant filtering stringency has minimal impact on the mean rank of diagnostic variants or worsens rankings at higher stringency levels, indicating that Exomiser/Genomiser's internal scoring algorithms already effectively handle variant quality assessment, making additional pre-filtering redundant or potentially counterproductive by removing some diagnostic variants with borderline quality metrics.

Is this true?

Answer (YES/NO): NO